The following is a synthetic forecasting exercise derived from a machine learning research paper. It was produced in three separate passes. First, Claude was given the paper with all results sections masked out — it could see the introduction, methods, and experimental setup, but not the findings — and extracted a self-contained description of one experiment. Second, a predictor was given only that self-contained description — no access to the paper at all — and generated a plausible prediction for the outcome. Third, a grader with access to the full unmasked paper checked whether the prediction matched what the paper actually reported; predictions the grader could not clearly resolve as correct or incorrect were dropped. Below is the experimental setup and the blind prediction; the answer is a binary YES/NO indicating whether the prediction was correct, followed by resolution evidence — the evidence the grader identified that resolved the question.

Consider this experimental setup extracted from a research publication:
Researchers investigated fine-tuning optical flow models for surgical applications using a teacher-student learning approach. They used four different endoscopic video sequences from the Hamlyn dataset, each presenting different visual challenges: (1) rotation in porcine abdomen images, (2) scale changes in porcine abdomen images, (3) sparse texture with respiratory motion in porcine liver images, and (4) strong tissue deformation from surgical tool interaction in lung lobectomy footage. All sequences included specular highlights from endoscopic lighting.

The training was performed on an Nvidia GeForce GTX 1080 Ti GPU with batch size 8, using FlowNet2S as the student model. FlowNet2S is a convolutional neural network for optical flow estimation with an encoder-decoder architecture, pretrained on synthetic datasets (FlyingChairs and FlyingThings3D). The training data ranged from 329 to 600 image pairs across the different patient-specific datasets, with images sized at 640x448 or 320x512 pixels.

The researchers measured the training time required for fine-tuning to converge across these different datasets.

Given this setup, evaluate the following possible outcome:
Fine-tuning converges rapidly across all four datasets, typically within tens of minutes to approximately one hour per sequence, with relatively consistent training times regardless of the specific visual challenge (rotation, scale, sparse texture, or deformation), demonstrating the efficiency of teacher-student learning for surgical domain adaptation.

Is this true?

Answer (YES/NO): YES